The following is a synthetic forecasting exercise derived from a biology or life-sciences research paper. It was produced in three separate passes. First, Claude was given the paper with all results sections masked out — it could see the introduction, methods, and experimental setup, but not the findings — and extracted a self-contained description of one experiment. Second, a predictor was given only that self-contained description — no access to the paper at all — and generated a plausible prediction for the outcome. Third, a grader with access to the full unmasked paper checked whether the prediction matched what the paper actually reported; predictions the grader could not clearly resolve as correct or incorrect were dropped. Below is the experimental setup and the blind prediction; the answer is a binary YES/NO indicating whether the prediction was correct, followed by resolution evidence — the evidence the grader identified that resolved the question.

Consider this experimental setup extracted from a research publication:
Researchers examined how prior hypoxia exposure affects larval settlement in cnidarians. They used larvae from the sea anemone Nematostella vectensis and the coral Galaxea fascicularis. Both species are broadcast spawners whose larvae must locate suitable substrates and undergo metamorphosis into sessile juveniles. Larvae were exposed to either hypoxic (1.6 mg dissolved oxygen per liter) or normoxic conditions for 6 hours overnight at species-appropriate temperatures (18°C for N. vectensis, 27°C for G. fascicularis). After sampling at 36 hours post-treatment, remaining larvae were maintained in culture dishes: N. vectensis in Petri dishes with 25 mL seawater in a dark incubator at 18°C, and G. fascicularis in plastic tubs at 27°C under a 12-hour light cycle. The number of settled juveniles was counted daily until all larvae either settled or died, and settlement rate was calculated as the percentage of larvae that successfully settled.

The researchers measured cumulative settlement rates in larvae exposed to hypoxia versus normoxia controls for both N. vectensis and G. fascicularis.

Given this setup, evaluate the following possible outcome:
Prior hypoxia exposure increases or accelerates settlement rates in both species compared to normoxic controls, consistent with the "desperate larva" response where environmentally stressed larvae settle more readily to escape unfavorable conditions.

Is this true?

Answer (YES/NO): NO